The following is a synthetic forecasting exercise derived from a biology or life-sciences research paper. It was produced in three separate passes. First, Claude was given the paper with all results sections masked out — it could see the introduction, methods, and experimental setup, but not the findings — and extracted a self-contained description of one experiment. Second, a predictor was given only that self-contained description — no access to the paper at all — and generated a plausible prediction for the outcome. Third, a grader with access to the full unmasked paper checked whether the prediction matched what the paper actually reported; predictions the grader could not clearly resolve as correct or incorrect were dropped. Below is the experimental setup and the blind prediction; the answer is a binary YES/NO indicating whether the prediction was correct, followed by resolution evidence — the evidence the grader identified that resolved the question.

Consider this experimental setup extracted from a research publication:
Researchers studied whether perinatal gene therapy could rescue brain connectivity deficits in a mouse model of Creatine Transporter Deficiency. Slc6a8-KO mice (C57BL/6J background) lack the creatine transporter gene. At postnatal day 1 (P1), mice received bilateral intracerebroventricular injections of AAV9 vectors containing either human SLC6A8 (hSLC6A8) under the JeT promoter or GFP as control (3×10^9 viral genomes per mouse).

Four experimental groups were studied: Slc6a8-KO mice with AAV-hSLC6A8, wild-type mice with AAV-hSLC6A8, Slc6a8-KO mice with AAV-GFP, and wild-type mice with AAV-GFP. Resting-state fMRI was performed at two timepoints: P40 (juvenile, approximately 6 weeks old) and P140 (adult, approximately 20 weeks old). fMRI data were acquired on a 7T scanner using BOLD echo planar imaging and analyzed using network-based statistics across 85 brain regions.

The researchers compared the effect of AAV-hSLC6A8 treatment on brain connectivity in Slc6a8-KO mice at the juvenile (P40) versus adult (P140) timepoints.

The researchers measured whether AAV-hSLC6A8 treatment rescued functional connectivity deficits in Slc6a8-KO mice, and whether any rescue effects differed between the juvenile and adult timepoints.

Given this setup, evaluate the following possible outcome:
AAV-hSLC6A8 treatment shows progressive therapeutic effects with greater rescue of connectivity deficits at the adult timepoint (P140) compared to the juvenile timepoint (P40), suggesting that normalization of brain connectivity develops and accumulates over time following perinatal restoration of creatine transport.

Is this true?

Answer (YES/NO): NO